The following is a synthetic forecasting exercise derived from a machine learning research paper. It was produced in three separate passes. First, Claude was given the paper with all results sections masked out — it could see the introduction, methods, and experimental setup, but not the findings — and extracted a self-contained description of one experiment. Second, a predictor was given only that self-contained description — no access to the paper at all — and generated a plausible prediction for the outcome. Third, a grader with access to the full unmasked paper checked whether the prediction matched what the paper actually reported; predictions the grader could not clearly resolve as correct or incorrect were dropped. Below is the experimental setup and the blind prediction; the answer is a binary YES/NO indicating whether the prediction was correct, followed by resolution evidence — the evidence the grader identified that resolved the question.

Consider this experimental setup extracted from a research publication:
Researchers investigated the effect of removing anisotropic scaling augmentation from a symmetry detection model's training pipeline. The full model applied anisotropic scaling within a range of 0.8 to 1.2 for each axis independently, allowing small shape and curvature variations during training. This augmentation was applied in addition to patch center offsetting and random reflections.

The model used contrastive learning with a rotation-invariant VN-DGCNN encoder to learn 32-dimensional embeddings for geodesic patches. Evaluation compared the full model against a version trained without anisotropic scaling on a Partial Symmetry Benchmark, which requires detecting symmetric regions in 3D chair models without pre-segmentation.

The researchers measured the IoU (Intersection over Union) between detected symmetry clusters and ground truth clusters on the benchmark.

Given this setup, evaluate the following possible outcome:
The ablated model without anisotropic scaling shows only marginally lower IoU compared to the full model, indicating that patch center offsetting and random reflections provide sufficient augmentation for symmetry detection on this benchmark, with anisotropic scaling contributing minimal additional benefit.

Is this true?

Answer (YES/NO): NO